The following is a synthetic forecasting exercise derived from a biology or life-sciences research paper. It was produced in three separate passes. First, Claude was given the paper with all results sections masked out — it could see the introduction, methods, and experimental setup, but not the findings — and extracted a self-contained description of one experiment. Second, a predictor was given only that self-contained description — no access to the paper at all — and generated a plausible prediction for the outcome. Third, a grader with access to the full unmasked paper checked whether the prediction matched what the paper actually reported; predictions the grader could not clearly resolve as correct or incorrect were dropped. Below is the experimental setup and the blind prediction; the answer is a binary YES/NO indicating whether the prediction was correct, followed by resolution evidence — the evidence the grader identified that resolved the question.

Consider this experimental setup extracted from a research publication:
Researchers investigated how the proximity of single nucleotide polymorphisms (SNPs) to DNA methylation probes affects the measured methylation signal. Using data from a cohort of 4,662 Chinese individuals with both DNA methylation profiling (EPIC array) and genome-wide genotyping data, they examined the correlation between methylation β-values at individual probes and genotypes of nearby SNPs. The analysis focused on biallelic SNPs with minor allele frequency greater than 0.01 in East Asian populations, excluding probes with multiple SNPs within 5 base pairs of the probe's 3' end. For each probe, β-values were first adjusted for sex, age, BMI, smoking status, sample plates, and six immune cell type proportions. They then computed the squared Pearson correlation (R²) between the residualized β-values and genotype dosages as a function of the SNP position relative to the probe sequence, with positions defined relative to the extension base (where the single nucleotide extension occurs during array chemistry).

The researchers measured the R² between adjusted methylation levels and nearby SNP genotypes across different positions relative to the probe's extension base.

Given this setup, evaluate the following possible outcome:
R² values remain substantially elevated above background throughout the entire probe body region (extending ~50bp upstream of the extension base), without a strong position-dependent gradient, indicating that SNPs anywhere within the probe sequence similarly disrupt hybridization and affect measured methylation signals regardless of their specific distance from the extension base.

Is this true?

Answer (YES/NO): NO